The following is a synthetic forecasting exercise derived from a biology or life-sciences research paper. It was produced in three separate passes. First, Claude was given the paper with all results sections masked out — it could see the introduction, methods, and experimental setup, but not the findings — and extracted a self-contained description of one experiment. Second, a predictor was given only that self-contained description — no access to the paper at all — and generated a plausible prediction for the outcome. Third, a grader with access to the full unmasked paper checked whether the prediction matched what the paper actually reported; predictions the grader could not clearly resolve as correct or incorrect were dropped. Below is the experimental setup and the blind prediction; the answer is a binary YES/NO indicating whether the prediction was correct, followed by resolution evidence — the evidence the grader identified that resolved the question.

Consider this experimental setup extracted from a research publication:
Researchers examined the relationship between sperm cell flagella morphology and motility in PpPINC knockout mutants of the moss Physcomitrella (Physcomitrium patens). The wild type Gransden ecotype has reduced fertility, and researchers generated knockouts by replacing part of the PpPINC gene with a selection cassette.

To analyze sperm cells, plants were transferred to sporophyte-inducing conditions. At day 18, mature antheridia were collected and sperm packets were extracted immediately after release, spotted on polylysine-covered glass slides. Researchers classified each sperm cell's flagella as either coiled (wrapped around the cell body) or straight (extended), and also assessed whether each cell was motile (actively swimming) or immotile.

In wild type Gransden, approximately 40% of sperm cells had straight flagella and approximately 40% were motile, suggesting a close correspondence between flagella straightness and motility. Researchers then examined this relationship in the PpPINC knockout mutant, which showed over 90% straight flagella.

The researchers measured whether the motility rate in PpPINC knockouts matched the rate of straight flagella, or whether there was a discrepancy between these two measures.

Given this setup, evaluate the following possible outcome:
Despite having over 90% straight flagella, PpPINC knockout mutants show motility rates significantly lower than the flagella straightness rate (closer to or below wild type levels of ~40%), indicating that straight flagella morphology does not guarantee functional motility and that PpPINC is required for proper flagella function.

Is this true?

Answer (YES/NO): NO